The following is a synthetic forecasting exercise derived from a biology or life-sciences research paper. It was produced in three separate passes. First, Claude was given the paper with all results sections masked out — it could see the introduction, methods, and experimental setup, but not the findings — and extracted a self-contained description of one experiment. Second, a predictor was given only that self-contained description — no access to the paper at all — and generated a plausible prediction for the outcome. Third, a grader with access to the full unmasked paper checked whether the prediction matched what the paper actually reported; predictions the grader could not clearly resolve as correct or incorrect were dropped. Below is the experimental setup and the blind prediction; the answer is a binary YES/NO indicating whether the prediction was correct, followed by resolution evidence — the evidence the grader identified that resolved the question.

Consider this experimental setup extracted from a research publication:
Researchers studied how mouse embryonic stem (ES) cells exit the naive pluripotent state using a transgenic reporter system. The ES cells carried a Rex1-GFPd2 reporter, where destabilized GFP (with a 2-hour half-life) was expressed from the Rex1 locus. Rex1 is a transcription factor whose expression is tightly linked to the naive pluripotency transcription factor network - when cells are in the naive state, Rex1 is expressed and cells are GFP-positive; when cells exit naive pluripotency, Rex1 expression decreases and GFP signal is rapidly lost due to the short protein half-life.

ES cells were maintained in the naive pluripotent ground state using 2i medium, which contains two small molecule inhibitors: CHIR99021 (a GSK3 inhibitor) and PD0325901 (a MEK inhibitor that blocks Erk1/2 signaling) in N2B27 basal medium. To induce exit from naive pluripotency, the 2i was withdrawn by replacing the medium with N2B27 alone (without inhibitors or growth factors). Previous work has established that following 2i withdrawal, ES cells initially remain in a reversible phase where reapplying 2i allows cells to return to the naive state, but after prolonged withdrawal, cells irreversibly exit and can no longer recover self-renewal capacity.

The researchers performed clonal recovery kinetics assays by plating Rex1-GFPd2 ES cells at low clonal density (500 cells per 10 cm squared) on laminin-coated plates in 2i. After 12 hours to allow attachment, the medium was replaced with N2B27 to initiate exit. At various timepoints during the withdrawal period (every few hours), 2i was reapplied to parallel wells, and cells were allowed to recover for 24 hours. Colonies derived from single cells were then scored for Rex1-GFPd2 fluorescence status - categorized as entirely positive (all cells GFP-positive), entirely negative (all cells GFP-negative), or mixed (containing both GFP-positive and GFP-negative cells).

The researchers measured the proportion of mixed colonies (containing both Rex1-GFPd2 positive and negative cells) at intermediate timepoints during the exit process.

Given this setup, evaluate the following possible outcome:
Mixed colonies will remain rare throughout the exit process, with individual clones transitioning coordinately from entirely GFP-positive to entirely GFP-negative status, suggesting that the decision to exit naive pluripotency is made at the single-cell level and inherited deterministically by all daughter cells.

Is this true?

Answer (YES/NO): YES